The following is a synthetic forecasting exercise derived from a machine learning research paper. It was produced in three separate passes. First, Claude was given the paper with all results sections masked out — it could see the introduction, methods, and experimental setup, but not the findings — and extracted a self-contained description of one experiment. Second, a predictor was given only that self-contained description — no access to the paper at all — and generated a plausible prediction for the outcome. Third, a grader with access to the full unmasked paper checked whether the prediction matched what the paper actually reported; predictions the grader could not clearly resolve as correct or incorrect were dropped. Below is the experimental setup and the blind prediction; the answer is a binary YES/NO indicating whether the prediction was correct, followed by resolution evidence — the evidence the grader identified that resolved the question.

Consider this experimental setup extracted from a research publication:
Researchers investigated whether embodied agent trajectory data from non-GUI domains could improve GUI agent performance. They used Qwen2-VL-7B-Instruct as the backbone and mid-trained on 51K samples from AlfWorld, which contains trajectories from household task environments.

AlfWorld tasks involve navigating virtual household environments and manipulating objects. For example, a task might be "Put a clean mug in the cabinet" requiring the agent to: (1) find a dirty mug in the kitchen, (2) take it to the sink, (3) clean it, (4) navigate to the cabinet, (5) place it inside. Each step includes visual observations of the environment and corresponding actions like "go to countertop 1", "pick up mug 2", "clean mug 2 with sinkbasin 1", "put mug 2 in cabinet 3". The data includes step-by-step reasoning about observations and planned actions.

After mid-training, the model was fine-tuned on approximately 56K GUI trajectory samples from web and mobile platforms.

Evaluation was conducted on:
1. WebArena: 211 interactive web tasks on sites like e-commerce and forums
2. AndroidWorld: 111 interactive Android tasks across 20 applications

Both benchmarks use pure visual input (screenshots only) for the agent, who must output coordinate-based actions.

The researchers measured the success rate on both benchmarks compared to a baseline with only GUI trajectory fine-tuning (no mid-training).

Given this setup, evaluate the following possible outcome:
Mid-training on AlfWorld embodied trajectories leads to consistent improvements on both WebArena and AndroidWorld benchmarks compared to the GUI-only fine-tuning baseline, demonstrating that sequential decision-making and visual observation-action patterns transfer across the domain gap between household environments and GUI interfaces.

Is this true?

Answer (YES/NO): YES